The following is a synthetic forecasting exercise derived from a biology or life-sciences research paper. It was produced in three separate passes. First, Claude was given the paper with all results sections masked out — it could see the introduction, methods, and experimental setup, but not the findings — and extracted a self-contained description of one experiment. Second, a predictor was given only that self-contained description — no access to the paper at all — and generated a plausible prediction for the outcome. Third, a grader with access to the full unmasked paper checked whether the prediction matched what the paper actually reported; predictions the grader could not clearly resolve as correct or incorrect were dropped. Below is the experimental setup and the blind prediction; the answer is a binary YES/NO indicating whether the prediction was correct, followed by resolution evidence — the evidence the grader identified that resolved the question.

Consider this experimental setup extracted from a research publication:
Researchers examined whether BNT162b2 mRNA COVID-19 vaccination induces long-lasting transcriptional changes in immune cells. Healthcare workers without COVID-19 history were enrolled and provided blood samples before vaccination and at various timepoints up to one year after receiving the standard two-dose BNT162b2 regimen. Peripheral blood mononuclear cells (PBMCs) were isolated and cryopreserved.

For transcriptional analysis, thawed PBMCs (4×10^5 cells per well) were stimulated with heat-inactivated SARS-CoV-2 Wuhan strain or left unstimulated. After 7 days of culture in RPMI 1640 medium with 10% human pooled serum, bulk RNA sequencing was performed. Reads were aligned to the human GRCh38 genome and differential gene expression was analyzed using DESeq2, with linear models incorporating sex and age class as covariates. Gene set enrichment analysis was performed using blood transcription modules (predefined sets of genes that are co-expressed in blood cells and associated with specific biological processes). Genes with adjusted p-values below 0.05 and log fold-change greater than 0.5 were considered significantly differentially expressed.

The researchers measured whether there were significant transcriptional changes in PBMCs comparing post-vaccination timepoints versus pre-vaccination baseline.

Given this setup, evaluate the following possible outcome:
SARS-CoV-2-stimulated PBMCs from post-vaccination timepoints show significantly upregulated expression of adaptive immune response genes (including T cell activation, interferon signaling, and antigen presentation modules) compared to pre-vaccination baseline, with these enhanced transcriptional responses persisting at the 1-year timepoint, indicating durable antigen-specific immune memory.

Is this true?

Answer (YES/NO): NO